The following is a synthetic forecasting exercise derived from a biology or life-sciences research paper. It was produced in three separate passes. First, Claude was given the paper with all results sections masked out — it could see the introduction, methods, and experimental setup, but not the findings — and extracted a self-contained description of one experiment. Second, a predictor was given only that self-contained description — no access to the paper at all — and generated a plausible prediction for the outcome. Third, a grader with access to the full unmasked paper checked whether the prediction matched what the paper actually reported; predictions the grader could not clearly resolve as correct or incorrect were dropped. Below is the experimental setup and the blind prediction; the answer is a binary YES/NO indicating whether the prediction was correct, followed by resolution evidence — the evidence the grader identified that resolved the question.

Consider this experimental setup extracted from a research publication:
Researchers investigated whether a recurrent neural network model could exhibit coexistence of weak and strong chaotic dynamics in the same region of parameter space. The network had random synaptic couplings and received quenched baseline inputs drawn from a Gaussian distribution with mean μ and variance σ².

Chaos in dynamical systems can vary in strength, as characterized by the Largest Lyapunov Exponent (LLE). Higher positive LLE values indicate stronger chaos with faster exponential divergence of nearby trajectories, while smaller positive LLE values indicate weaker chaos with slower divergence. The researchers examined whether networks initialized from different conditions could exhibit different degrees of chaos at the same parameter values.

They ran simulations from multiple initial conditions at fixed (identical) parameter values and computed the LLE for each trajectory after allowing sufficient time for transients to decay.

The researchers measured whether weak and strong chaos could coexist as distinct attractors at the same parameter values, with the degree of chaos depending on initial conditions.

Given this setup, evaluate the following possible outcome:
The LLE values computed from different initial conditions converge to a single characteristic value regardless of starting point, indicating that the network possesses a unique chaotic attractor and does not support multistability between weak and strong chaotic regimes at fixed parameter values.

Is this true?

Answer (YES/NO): NO